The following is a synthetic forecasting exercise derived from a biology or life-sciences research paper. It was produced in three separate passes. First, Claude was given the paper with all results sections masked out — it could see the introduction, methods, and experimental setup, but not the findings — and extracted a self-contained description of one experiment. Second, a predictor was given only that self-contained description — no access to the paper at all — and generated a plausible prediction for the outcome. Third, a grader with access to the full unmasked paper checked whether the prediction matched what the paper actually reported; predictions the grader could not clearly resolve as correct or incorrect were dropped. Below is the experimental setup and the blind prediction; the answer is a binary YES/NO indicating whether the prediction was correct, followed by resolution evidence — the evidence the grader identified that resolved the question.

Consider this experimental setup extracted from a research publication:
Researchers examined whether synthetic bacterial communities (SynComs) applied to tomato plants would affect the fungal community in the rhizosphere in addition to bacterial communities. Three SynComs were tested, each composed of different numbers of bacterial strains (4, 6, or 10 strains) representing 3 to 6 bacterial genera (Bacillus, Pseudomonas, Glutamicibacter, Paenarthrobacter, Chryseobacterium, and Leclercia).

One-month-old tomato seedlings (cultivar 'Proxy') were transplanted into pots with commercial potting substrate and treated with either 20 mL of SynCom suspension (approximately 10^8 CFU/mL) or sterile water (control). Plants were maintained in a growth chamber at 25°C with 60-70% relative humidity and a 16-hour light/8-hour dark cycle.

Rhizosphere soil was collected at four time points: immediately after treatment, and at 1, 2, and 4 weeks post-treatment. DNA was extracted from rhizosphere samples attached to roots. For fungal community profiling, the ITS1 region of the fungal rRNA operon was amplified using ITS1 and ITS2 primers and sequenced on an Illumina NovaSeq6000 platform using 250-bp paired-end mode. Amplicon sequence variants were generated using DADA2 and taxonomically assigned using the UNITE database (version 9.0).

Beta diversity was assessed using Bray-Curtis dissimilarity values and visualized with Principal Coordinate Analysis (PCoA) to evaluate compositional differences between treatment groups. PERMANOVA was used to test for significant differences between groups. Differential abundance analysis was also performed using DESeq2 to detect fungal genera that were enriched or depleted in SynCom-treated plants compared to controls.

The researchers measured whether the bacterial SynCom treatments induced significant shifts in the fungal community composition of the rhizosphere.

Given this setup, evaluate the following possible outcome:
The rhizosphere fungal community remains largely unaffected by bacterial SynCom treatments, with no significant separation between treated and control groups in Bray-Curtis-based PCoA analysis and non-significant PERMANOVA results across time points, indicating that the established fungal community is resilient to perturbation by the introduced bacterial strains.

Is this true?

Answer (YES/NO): YES